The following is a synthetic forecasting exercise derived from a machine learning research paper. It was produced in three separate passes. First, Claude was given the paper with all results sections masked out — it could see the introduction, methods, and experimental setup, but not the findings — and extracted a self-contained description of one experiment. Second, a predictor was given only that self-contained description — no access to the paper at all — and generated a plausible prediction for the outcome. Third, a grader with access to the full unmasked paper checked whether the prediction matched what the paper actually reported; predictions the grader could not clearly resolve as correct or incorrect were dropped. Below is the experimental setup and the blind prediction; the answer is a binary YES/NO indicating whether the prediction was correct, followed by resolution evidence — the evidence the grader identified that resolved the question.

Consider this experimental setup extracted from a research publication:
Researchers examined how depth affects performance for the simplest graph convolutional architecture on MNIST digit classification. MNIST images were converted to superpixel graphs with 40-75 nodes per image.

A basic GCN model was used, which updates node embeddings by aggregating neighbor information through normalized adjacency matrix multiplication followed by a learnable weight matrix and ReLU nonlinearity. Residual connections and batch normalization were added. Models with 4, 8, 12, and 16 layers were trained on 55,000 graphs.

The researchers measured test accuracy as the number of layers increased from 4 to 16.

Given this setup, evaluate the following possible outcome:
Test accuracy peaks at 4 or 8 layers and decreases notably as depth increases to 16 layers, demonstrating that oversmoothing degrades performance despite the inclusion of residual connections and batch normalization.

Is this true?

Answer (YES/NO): NO